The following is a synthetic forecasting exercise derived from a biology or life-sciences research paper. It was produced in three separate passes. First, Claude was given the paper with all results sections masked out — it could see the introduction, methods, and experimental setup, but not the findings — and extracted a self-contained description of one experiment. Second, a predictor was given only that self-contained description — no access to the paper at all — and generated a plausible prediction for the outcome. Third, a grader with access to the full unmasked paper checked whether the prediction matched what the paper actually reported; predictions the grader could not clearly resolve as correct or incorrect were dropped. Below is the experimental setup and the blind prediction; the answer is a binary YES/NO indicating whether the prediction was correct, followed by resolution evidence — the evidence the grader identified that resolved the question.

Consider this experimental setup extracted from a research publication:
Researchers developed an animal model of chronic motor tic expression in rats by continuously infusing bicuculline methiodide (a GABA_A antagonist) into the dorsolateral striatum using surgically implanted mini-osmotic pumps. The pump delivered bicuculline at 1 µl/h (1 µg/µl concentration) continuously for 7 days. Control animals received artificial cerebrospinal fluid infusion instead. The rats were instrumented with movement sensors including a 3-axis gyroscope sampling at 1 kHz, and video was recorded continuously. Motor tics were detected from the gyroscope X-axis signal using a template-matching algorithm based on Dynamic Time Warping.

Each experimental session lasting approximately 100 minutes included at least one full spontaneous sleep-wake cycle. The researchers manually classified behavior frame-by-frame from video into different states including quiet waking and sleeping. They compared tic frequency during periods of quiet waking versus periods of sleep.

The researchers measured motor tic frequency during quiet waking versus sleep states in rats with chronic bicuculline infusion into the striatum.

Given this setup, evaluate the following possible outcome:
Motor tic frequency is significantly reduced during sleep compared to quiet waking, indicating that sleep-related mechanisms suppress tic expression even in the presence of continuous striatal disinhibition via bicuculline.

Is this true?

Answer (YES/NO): YES